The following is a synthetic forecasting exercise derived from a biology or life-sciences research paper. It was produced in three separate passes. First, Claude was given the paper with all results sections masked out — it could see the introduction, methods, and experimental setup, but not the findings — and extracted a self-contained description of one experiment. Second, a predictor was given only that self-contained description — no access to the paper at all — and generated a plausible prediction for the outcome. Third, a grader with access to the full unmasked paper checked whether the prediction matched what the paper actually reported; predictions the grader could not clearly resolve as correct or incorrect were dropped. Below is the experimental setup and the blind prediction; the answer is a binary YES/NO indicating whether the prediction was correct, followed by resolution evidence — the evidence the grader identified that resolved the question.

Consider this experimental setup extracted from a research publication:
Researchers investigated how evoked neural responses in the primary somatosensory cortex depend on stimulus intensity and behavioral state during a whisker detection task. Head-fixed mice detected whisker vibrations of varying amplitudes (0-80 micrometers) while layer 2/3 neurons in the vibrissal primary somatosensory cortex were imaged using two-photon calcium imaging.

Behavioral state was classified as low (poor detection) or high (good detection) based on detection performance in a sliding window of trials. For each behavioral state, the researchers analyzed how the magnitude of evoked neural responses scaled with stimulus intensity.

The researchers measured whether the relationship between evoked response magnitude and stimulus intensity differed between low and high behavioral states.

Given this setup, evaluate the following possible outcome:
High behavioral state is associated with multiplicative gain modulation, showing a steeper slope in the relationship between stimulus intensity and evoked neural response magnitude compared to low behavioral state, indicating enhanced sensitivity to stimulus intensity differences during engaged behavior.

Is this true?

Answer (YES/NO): YES